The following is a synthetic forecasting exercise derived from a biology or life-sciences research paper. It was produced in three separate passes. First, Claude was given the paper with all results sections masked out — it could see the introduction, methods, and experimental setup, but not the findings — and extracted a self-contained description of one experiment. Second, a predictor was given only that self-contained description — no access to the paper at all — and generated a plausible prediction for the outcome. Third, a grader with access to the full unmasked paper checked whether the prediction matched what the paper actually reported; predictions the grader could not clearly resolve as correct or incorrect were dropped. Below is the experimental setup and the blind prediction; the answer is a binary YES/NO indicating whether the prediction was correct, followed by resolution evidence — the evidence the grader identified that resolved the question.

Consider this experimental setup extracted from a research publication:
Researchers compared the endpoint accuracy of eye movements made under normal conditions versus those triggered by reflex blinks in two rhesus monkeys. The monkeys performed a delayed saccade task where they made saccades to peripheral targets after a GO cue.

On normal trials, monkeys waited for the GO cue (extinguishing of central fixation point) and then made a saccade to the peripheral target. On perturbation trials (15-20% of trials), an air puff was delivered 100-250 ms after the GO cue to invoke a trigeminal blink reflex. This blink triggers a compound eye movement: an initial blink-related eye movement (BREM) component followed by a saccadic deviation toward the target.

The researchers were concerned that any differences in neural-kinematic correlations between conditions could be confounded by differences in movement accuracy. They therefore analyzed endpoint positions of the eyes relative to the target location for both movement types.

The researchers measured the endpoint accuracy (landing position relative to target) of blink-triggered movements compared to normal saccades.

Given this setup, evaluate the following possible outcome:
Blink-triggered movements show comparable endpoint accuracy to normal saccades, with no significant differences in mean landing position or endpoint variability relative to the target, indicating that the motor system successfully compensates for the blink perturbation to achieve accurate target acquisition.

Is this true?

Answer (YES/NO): YES